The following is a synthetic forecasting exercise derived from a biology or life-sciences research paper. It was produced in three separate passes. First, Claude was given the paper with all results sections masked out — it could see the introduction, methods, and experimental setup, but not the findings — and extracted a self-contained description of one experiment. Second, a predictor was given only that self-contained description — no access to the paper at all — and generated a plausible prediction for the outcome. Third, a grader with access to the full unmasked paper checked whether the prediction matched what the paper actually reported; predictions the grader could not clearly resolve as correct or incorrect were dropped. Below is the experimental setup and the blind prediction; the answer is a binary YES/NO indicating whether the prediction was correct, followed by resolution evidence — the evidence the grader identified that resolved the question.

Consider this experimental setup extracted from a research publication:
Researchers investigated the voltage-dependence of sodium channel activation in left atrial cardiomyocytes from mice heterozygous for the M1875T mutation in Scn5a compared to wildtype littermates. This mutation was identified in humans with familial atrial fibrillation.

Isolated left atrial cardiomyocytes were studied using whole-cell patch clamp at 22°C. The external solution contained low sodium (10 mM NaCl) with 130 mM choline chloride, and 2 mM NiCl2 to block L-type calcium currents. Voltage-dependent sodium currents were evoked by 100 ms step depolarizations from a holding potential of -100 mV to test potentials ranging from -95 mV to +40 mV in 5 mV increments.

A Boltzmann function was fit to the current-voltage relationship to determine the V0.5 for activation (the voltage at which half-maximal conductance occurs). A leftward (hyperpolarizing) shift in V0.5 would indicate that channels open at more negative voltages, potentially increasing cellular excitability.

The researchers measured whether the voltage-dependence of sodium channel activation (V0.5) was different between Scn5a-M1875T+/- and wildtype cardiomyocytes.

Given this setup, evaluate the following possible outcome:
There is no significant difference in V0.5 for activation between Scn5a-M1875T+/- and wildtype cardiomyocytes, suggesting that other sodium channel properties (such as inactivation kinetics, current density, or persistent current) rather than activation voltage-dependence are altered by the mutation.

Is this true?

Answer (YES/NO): YES